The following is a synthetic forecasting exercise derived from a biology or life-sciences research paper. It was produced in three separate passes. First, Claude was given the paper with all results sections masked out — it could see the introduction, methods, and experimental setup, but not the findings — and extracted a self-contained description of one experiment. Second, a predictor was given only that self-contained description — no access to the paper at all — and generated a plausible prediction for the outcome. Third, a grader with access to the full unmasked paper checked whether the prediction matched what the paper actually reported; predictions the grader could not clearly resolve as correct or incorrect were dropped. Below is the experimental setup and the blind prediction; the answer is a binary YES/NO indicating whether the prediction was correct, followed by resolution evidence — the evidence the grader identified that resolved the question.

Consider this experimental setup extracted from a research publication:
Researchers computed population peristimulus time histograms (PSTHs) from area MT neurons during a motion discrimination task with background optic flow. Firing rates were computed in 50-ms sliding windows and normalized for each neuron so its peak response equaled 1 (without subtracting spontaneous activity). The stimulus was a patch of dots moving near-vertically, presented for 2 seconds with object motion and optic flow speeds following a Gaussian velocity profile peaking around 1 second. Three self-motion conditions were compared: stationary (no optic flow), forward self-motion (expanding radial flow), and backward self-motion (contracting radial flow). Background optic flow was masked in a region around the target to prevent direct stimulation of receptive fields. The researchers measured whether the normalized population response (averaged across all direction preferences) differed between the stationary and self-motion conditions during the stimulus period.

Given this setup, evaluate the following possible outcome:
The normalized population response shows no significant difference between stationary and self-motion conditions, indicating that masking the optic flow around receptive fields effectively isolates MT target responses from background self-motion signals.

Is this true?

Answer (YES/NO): NO